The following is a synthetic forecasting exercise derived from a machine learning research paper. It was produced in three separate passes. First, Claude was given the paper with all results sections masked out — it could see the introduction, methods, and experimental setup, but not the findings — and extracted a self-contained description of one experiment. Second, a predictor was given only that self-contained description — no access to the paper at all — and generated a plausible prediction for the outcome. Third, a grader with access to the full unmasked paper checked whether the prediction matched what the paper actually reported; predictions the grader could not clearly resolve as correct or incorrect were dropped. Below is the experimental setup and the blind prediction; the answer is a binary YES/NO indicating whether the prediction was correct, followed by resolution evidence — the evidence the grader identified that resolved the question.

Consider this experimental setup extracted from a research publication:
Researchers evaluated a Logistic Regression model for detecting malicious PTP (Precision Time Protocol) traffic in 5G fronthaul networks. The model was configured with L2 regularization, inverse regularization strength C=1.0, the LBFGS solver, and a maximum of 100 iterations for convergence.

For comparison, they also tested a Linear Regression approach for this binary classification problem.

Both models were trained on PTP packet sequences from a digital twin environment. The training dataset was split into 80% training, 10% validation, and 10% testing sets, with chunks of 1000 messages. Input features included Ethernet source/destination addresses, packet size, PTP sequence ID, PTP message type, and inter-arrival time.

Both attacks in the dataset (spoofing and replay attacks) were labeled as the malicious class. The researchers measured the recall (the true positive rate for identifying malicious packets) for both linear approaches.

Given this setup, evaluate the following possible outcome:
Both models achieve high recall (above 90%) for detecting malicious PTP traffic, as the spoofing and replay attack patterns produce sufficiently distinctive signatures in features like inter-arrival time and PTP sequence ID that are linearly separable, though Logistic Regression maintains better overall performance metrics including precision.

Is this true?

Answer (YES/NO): NO